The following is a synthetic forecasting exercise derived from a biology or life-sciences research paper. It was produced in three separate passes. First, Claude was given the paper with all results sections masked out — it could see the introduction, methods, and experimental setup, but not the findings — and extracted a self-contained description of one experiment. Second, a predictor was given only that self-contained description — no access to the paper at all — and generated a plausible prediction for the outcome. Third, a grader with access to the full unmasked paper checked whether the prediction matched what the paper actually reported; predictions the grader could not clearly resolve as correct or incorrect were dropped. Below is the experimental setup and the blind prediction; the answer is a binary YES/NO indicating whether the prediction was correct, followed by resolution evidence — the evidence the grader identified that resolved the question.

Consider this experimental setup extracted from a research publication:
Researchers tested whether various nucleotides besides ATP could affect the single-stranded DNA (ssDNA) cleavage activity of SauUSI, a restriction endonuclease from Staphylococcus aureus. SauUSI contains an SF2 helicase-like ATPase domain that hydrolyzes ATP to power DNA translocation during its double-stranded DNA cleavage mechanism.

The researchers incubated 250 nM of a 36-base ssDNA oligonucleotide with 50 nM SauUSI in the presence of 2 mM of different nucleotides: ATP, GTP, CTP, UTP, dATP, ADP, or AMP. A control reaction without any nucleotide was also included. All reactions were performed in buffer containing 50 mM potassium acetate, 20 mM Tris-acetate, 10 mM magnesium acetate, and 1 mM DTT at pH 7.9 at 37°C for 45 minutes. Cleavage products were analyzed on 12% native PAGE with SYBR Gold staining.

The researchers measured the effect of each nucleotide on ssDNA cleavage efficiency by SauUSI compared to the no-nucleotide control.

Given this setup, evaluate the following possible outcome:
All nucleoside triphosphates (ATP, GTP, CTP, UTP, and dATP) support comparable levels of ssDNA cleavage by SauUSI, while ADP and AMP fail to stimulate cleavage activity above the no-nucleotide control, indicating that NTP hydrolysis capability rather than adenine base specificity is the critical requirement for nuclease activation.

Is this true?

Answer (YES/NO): NO